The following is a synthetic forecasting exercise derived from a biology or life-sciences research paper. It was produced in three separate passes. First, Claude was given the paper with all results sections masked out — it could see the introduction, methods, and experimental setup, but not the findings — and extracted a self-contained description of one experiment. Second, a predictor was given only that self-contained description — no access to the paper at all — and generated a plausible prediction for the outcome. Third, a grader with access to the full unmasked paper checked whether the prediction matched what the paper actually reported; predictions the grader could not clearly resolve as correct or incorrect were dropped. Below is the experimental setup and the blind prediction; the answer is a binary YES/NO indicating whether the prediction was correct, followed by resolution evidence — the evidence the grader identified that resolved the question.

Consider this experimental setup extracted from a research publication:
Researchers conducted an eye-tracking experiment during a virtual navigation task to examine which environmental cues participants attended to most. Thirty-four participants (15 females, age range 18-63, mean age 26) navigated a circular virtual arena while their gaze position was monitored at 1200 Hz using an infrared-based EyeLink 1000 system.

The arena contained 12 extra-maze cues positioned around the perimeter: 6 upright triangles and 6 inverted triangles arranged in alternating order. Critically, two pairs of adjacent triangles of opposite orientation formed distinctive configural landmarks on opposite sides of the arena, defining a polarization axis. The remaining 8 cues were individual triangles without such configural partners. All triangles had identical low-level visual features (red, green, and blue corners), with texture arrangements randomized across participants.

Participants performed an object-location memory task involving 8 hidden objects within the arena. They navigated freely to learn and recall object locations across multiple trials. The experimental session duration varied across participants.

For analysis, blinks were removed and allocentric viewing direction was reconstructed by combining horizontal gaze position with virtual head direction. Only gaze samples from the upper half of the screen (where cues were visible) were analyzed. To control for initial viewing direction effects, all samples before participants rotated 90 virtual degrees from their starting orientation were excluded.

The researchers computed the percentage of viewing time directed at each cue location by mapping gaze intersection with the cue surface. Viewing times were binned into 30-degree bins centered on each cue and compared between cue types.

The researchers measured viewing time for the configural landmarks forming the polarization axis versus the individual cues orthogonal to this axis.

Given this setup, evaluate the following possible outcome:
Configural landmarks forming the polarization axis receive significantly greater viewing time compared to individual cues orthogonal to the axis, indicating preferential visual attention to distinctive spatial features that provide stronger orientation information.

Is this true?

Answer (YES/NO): YES